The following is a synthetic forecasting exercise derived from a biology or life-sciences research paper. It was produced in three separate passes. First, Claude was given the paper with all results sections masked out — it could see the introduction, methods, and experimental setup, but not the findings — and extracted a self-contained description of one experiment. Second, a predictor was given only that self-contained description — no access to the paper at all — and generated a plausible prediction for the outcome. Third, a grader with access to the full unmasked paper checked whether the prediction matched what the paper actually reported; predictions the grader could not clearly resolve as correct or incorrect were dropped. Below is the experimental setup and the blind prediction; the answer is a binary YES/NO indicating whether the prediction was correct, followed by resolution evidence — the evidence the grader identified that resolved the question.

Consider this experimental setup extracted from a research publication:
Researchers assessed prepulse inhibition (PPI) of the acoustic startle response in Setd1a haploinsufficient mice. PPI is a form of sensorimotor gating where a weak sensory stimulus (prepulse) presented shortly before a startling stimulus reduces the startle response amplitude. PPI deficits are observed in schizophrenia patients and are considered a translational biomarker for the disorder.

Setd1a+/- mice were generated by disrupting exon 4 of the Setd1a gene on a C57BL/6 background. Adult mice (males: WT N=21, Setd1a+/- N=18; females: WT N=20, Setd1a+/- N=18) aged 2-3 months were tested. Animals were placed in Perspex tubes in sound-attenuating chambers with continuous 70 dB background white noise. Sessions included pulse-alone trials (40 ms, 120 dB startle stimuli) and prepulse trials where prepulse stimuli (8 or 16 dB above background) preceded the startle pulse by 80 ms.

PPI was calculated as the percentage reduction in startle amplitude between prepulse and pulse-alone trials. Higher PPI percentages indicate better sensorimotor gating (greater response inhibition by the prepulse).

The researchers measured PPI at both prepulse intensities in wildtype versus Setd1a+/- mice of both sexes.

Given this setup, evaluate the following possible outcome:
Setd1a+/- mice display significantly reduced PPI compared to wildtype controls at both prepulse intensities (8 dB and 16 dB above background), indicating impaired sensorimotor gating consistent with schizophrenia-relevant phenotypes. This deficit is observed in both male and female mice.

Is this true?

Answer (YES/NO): YES